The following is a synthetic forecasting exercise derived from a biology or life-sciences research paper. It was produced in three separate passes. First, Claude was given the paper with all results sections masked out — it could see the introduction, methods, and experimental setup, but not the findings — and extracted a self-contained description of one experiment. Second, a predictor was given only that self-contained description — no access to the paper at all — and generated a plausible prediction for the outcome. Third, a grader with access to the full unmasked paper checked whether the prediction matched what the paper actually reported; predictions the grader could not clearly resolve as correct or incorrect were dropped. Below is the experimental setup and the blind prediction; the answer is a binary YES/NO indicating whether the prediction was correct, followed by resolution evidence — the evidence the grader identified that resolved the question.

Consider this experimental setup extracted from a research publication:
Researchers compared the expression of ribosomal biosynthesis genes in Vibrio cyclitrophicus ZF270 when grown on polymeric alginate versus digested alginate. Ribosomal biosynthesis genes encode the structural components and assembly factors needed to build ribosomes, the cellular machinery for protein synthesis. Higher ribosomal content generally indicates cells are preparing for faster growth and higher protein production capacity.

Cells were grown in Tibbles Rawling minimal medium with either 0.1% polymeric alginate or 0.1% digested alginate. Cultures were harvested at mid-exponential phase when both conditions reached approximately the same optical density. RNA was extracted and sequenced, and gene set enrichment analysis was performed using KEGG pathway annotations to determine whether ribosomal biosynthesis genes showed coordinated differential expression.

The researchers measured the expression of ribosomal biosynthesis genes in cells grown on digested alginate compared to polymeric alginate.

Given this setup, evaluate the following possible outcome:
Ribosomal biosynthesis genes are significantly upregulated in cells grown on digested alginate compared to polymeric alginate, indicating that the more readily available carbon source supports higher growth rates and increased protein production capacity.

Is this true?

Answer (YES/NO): YES